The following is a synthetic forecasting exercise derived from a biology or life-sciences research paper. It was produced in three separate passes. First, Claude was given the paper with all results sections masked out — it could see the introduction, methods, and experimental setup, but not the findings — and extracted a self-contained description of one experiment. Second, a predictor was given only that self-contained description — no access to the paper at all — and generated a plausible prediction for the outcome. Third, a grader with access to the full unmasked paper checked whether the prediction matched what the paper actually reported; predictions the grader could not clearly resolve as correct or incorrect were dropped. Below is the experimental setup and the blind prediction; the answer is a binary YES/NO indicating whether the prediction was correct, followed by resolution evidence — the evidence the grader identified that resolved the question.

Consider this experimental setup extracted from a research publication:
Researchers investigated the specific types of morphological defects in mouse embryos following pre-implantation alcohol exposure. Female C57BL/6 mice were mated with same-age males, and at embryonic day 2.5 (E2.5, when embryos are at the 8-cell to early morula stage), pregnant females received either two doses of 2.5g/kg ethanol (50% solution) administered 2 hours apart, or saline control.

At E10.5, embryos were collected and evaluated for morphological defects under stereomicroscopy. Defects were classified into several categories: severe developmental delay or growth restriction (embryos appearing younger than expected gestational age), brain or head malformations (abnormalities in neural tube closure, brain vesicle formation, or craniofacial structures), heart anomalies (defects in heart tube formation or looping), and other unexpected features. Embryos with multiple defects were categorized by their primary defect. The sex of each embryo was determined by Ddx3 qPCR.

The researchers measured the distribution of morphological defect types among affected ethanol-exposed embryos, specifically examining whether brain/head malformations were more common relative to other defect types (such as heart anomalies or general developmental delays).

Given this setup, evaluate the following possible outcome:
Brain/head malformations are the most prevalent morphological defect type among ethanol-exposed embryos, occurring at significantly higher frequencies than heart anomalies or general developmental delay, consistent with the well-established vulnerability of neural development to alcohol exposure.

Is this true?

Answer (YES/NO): YES